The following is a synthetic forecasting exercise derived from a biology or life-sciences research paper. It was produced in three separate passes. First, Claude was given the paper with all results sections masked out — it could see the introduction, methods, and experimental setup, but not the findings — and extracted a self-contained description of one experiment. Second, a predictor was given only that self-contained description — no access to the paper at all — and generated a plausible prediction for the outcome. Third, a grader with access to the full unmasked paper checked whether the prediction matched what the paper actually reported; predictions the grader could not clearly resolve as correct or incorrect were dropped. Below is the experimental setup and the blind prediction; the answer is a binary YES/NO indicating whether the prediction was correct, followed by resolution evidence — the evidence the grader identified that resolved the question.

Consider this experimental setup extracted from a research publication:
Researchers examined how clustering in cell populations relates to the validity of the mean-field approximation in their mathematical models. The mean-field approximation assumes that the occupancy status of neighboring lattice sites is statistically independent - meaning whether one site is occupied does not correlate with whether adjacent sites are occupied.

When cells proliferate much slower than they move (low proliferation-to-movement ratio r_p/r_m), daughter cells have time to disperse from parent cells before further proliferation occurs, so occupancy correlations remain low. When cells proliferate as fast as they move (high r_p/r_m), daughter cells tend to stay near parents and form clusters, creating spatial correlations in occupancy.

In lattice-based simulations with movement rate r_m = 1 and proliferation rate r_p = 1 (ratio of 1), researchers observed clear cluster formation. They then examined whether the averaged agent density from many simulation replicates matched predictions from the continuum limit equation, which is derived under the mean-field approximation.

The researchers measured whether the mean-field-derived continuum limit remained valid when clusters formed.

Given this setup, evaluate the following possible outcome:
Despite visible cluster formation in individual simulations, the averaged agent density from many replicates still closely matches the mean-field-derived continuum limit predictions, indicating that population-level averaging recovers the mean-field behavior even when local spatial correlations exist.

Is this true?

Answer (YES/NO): NO